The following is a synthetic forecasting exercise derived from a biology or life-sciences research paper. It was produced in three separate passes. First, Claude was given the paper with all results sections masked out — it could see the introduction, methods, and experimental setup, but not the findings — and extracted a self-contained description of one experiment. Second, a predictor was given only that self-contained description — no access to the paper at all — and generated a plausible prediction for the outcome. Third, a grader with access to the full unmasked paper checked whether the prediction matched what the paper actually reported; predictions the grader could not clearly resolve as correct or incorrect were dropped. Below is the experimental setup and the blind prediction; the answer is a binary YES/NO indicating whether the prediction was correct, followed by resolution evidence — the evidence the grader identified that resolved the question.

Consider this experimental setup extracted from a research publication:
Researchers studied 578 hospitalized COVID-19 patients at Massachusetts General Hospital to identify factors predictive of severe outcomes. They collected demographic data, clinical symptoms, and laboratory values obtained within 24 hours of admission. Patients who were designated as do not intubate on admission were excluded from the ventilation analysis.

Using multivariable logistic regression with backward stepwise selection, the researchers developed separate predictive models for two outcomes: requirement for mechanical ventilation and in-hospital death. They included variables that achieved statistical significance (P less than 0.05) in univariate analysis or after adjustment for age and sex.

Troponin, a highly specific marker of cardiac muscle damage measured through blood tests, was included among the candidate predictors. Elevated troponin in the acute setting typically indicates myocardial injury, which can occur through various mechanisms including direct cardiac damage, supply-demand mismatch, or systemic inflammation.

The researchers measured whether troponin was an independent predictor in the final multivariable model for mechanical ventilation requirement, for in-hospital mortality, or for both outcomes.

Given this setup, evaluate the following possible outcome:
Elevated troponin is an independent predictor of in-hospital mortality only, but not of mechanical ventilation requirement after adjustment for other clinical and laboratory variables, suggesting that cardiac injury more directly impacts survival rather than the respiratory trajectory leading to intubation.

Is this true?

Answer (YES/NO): NO